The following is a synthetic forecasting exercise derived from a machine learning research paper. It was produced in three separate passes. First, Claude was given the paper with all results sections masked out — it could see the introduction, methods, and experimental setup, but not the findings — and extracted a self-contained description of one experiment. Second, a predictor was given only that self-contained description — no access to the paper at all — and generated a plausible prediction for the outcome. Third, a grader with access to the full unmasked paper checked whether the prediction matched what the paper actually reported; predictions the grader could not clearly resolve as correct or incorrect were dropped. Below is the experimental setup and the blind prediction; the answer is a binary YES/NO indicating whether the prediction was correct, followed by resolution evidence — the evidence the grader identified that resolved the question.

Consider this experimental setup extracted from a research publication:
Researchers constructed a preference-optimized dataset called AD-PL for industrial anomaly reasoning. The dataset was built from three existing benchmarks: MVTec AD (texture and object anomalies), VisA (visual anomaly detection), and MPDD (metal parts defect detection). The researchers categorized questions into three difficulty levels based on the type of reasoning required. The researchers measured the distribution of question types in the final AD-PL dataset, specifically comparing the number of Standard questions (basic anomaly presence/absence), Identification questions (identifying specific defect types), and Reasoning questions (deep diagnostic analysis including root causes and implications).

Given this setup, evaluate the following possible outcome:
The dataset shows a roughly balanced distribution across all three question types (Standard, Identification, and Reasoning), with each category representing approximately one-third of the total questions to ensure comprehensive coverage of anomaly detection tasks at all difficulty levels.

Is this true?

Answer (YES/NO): NO